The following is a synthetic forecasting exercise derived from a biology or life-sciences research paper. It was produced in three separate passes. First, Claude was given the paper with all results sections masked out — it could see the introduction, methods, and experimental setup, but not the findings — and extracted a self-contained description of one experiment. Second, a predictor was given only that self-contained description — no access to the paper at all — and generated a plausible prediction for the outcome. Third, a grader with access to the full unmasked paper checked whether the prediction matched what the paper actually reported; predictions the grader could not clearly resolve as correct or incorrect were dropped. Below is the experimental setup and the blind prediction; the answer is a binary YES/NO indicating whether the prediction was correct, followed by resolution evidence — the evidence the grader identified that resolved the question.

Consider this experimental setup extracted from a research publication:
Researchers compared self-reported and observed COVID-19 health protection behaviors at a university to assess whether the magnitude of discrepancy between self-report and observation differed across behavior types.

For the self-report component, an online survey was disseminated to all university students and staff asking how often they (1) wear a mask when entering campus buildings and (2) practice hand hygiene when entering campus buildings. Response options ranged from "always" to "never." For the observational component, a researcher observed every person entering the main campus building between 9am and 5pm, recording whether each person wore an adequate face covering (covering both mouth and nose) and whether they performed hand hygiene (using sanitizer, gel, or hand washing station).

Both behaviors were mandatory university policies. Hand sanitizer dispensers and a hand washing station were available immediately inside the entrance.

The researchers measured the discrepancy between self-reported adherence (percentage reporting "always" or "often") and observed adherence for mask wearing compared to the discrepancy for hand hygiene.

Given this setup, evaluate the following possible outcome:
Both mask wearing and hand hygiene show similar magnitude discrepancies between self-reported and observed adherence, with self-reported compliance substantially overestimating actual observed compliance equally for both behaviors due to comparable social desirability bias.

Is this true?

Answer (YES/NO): NO